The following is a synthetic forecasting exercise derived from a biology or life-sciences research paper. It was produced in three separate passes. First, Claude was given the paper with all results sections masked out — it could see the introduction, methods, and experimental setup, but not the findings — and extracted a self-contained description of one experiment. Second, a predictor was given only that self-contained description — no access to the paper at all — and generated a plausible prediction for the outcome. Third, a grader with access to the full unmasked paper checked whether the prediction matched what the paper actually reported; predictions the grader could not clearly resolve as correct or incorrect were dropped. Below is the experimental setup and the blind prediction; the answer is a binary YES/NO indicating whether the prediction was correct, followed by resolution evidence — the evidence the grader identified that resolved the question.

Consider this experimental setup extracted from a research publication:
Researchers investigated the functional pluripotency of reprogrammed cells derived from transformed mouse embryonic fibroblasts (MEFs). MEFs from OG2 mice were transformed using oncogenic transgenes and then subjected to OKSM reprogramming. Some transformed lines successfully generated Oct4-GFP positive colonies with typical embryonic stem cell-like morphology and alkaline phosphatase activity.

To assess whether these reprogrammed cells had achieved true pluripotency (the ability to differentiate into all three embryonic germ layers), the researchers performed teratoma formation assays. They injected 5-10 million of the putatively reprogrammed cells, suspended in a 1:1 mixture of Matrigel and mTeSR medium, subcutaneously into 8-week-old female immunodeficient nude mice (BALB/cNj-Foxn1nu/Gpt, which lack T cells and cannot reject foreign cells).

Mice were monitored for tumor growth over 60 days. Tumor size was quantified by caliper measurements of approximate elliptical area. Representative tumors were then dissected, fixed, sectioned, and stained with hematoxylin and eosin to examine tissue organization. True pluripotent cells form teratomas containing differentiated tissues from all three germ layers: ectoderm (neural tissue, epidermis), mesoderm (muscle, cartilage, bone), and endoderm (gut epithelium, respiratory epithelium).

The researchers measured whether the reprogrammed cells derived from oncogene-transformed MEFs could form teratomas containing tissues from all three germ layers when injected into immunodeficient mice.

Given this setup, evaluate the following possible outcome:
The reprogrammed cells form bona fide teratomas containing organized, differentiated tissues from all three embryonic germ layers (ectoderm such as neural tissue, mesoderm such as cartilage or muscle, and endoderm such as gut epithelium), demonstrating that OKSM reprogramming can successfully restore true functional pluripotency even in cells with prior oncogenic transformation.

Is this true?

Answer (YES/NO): YES